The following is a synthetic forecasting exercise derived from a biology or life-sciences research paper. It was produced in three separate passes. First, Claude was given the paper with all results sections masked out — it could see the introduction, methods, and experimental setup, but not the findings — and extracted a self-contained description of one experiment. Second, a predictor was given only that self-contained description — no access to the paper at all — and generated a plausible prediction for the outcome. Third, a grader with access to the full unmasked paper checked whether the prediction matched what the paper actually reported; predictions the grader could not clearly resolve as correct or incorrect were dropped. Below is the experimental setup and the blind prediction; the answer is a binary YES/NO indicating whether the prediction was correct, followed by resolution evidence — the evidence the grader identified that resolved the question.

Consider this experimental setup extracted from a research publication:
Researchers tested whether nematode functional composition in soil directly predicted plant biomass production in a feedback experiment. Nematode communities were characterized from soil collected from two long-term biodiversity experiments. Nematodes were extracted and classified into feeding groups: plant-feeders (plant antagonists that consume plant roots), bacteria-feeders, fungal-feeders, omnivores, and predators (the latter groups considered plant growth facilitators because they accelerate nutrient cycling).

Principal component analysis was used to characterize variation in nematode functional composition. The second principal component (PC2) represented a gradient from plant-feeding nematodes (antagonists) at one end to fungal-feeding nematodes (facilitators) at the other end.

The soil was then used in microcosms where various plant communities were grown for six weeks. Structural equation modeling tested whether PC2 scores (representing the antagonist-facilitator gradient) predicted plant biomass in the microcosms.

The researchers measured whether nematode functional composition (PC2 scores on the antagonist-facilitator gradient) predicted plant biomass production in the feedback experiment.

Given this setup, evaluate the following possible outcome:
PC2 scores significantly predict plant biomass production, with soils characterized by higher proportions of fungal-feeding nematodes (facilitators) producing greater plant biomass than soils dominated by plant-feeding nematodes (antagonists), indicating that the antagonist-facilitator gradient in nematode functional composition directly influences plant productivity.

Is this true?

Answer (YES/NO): NO